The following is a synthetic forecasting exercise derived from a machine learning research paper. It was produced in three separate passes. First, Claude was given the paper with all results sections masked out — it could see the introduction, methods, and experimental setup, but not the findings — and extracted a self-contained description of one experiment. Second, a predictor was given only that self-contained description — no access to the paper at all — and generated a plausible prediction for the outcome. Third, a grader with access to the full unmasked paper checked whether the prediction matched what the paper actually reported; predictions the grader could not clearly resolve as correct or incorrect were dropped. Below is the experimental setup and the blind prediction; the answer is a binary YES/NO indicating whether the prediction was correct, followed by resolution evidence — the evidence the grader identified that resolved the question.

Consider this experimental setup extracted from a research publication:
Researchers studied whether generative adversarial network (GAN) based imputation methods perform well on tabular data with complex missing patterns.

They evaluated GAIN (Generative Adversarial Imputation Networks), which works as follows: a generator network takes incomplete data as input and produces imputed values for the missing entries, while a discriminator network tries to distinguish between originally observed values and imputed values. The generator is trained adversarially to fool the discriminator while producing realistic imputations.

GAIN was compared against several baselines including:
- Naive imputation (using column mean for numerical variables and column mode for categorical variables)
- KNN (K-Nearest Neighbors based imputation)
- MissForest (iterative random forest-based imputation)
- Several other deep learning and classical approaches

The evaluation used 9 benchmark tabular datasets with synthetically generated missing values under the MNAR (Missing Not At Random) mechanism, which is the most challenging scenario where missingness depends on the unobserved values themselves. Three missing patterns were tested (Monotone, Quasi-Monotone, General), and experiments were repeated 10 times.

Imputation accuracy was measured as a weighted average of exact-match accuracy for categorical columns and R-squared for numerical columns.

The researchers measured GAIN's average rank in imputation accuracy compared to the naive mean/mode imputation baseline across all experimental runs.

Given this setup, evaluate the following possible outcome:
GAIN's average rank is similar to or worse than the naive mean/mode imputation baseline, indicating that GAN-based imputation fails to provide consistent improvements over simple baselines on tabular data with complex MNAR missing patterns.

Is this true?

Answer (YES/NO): YES